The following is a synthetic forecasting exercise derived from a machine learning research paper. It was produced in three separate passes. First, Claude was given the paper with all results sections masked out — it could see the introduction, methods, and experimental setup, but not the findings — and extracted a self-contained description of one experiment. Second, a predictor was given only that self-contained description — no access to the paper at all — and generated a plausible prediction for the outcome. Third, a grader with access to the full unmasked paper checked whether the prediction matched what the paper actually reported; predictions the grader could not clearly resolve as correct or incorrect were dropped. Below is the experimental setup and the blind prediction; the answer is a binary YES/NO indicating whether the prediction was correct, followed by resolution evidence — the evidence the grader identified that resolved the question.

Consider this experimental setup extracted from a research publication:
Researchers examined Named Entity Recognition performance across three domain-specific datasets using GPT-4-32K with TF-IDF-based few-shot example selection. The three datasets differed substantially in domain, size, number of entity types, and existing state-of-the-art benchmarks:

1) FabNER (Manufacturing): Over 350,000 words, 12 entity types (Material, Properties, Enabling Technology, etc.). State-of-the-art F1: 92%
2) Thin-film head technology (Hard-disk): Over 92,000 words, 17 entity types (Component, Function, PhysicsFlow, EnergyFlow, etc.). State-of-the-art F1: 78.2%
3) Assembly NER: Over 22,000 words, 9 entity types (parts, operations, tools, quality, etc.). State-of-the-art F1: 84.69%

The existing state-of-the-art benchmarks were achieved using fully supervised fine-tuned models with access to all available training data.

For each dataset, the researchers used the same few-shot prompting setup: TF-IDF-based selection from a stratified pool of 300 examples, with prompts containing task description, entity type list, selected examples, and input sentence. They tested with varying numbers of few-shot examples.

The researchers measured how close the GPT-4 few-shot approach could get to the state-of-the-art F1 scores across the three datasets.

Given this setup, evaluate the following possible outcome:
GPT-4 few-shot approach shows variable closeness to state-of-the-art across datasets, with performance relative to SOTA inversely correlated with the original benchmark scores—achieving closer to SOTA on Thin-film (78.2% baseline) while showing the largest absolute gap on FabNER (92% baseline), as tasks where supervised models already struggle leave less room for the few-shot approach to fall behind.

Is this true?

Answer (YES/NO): NO